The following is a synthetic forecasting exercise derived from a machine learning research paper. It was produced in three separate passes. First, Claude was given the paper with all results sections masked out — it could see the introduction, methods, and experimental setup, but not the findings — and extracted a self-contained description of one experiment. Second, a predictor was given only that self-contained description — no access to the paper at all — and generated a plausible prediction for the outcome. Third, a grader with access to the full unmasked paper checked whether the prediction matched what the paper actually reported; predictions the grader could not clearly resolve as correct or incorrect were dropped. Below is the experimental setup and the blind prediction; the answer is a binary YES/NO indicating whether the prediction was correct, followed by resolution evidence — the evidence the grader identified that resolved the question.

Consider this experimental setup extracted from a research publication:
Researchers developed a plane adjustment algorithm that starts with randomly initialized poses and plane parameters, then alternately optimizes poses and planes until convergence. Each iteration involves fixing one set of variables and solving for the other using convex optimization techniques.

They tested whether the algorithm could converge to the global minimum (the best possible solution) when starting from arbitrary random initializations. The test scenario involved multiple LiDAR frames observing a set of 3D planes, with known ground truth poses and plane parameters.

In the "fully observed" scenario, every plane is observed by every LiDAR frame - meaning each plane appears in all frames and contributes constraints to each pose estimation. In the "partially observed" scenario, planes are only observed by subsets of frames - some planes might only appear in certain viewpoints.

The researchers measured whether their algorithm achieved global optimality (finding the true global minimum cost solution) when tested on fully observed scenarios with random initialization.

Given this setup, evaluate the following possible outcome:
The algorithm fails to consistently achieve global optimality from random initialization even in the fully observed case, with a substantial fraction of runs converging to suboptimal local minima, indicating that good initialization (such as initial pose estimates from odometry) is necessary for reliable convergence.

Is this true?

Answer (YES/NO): NO